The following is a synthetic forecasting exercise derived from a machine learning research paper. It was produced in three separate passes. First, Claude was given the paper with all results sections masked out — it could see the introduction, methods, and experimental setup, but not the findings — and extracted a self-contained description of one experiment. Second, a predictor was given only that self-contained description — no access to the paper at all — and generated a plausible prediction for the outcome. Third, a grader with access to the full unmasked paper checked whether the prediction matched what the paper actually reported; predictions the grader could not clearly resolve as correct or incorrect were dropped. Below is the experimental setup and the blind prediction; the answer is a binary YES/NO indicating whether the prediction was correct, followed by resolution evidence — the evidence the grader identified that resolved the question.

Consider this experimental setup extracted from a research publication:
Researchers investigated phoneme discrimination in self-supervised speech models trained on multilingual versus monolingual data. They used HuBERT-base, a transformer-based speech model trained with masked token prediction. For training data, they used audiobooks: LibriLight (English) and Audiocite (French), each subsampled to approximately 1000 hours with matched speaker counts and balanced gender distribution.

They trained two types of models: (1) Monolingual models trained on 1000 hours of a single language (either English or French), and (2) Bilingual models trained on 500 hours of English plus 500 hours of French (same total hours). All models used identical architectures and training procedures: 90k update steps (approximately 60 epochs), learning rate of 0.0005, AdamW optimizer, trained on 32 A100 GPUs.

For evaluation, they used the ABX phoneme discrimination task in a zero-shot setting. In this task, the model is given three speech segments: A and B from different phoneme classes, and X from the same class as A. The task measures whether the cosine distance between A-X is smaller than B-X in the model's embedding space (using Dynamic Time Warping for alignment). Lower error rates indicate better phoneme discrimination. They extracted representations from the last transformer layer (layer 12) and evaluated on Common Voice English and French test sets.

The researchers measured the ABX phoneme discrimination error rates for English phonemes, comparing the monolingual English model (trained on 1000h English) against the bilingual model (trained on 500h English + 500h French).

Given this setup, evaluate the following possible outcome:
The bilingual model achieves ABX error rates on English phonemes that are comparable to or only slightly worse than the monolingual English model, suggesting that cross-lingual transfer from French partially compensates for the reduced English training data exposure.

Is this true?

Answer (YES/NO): NO